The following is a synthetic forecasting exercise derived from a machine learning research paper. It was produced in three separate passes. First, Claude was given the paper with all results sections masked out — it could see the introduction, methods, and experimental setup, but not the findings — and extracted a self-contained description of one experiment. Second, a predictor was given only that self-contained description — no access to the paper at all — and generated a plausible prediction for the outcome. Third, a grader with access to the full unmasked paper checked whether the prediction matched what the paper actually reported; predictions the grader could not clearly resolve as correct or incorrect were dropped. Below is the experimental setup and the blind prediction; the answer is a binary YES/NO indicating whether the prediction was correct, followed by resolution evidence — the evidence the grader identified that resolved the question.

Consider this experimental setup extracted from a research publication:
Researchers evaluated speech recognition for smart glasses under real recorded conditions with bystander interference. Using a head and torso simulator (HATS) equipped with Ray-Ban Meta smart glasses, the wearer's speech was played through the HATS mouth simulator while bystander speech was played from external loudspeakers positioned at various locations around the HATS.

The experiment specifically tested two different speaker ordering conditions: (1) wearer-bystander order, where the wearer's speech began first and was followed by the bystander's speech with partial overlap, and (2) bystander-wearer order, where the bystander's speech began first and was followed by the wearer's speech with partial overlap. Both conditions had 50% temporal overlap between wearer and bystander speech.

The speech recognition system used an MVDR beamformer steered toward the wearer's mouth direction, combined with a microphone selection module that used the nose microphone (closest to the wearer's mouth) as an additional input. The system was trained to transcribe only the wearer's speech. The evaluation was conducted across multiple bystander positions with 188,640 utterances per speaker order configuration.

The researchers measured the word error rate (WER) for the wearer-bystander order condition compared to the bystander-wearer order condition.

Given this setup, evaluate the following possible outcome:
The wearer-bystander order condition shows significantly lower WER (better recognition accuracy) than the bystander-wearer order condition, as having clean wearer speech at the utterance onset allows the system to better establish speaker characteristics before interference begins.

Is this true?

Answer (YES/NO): NO